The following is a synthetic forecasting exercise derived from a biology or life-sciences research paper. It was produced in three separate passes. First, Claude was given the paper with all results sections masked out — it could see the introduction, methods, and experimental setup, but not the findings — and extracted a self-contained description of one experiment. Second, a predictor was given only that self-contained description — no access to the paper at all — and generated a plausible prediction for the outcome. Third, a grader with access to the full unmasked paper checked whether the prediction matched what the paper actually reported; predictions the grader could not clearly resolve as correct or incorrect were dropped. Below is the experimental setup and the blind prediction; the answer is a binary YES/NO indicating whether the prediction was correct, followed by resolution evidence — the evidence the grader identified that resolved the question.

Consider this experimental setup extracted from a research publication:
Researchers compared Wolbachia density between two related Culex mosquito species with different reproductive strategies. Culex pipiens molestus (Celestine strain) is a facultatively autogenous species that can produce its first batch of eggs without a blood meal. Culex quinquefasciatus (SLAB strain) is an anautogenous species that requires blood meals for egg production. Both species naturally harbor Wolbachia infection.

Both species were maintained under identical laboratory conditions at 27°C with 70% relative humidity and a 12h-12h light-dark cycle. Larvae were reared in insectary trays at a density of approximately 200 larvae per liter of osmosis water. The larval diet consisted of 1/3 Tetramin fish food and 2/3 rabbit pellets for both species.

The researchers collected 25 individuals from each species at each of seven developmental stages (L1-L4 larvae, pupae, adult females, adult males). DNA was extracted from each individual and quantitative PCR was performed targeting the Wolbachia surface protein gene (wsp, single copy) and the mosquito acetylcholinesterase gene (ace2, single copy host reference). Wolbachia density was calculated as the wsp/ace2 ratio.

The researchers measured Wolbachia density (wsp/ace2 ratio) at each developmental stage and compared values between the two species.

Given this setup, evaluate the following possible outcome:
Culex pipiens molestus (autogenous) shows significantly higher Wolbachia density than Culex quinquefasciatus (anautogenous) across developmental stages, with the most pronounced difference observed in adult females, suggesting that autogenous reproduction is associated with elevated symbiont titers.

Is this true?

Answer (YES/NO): NO